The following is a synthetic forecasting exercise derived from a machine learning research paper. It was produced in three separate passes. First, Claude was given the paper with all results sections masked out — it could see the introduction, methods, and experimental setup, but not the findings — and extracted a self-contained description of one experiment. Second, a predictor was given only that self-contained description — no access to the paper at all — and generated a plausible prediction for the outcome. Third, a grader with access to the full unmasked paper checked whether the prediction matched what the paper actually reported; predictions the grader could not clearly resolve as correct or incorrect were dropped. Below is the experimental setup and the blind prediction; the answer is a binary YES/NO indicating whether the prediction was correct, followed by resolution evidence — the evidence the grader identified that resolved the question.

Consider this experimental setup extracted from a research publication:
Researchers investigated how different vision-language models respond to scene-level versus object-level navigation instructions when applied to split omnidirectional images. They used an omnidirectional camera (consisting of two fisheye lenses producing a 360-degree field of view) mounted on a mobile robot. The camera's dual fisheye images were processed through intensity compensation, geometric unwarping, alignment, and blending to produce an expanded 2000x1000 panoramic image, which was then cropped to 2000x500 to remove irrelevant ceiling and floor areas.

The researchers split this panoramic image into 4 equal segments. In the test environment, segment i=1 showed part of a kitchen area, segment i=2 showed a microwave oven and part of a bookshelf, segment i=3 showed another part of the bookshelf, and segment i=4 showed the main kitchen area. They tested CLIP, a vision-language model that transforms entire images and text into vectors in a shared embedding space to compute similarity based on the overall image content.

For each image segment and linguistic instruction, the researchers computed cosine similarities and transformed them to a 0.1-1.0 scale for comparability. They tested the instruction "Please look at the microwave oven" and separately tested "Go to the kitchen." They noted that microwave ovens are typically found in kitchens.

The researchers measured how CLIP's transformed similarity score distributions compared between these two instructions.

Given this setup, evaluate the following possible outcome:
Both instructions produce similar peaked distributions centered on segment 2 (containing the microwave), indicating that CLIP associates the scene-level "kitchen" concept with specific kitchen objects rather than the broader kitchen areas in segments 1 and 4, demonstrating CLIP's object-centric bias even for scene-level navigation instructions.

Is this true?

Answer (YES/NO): NO